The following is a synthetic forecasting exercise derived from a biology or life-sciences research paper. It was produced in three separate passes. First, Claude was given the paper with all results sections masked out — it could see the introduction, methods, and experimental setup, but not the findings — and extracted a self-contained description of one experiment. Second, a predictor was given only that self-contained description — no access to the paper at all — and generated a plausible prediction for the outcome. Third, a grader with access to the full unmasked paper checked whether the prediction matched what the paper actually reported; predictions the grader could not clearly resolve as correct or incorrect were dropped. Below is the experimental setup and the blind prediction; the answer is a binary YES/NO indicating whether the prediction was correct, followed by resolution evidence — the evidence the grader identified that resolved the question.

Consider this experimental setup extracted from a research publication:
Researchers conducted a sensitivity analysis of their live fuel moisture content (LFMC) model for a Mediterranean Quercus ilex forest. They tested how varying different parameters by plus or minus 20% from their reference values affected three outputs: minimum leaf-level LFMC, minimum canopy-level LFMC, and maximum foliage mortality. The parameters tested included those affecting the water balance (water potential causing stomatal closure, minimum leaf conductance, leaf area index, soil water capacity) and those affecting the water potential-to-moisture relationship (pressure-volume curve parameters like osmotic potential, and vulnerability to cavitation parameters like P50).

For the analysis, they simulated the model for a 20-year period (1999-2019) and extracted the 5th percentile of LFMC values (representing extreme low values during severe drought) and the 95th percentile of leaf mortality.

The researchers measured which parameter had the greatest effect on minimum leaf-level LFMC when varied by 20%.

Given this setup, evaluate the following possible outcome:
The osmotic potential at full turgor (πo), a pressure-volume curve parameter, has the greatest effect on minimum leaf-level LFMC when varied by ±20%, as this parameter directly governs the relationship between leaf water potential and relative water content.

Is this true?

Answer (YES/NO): NO